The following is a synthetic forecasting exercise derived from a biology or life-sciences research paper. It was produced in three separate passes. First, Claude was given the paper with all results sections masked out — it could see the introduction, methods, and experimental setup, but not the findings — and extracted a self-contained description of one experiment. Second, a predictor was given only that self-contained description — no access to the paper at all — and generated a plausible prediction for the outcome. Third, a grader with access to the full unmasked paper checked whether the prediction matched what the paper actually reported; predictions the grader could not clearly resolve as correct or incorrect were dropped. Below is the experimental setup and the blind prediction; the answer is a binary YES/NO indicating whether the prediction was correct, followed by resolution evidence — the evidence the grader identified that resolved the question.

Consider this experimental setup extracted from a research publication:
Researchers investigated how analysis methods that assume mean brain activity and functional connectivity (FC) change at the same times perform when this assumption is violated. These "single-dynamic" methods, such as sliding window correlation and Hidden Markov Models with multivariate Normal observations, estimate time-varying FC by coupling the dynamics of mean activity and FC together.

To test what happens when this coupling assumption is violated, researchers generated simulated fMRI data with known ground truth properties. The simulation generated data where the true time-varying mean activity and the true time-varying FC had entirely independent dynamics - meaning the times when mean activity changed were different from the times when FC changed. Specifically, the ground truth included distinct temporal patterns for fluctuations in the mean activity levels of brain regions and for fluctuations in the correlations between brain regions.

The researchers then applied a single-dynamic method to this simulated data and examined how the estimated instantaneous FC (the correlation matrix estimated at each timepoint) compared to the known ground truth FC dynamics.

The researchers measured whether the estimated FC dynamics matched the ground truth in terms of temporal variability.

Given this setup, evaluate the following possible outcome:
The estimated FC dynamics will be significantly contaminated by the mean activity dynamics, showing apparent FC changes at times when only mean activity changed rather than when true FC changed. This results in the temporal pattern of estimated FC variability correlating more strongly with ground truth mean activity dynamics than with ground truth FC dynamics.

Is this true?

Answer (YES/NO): NO